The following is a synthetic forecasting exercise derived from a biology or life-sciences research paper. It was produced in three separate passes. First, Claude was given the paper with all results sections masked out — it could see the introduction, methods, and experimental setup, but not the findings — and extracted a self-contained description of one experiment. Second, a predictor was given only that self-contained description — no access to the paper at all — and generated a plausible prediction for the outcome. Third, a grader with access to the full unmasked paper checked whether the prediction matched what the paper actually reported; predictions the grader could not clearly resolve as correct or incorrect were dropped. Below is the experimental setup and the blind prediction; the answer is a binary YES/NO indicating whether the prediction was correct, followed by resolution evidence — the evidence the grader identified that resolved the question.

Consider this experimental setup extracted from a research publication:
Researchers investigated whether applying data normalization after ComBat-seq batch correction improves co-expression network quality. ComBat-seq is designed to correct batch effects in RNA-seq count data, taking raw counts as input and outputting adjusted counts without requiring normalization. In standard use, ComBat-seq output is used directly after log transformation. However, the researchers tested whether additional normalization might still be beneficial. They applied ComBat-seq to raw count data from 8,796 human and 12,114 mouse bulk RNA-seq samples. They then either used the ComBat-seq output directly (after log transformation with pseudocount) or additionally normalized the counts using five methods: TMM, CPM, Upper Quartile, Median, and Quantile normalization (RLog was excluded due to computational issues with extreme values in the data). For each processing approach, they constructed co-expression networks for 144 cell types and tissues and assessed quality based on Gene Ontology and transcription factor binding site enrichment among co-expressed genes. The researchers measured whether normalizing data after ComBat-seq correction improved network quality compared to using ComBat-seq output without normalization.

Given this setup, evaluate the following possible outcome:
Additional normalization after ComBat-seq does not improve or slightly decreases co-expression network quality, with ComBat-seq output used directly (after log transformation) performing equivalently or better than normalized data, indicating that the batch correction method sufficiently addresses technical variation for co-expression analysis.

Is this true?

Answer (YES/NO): YES